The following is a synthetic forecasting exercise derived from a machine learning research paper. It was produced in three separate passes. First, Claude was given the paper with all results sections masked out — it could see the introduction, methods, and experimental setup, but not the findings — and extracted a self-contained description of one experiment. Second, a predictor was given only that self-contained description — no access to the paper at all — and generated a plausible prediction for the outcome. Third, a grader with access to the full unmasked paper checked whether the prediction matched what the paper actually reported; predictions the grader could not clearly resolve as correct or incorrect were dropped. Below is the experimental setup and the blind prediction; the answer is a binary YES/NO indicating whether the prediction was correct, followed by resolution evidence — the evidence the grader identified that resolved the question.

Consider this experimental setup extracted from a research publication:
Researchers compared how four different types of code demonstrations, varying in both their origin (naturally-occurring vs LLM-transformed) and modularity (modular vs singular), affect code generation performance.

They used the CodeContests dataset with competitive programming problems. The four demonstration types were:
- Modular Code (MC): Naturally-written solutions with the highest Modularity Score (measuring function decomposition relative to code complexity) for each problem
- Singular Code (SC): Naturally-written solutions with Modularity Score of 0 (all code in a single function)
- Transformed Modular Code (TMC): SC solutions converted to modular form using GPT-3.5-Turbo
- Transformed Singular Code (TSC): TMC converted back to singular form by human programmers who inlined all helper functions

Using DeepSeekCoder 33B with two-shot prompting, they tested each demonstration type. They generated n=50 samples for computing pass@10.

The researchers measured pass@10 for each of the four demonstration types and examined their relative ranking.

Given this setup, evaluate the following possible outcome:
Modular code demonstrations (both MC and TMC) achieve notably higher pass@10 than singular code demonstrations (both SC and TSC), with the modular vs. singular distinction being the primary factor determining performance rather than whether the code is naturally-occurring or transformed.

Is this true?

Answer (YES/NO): NO